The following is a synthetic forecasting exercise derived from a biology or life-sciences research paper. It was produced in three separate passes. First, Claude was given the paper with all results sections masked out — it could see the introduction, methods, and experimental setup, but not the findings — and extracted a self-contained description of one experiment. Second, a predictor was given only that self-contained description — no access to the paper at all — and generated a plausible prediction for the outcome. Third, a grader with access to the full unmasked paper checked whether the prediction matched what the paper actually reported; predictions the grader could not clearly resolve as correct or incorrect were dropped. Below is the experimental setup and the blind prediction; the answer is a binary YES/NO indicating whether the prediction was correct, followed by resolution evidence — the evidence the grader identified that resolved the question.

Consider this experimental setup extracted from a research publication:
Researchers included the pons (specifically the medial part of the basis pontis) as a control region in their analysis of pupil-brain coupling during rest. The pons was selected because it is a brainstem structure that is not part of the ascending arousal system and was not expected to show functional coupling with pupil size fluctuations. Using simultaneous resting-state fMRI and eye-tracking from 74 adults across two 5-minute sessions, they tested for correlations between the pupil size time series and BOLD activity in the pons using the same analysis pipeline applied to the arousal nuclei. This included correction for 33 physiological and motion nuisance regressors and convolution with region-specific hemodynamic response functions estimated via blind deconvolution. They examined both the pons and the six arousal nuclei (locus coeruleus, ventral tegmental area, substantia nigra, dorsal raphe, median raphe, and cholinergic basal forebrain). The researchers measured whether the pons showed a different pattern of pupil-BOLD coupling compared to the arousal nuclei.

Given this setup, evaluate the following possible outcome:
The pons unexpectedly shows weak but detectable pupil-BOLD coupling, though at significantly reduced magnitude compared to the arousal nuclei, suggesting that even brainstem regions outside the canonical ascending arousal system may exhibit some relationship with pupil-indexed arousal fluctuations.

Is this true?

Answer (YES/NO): NO